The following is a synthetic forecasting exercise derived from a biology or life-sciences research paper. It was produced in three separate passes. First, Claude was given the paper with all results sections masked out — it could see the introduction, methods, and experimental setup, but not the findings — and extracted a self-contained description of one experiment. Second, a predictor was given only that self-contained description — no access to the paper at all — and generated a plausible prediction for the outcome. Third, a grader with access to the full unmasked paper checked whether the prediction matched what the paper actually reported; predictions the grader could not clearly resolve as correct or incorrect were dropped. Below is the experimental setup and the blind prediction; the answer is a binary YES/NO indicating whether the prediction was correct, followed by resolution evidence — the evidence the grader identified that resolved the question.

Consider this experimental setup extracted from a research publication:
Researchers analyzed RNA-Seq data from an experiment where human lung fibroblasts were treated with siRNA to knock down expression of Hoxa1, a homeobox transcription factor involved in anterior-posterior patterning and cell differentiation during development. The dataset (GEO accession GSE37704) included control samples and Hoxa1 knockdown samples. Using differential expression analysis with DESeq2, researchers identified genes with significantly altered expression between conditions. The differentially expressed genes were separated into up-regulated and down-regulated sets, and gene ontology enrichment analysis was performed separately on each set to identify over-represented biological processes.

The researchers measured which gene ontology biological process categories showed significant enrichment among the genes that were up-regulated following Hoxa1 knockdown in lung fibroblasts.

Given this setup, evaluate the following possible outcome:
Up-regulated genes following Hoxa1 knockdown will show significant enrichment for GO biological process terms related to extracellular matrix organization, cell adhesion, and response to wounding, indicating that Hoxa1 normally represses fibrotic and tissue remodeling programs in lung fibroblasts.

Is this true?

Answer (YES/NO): NO